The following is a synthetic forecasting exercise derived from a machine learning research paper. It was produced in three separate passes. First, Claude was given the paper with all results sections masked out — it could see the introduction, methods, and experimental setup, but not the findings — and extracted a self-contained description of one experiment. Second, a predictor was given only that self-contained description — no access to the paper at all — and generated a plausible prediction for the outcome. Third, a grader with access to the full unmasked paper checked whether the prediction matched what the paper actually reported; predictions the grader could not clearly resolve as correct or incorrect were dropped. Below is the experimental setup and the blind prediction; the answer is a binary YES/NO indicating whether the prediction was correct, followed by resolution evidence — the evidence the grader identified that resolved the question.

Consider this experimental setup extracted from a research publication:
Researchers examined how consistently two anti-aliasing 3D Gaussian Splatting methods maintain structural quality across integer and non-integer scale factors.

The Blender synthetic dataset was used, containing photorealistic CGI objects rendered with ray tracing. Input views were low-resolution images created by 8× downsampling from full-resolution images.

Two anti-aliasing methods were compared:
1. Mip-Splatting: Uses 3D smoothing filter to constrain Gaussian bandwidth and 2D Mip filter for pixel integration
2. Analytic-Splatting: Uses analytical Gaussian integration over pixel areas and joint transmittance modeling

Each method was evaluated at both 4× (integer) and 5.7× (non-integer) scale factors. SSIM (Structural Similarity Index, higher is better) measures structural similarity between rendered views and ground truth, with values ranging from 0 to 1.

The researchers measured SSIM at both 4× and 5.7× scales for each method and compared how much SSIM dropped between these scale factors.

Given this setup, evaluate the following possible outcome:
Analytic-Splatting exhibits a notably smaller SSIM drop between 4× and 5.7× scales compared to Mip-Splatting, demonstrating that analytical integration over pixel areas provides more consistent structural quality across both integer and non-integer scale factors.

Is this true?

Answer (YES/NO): NO